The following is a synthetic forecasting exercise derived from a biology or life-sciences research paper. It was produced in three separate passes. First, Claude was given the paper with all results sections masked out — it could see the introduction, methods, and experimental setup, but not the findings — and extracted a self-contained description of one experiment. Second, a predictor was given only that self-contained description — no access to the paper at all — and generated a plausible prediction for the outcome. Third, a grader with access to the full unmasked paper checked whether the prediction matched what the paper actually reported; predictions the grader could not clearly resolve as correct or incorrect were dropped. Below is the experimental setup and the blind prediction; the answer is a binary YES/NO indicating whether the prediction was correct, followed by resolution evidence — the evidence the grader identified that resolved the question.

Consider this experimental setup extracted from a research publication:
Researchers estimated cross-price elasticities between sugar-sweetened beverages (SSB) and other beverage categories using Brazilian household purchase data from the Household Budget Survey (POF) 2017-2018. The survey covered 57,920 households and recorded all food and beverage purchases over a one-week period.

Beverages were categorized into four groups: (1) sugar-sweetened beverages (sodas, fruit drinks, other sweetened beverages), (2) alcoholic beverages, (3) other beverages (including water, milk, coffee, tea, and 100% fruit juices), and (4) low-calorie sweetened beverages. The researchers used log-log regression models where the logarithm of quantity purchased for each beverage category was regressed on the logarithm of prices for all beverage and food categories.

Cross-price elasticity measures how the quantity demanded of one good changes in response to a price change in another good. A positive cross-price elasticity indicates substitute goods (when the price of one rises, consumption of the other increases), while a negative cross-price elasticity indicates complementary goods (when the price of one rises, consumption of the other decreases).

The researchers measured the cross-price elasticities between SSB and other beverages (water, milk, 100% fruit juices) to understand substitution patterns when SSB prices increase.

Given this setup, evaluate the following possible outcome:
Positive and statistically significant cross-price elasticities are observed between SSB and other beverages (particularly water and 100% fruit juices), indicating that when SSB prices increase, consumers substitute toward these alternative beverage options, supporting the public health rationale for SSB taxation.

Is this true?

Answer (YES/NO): NO